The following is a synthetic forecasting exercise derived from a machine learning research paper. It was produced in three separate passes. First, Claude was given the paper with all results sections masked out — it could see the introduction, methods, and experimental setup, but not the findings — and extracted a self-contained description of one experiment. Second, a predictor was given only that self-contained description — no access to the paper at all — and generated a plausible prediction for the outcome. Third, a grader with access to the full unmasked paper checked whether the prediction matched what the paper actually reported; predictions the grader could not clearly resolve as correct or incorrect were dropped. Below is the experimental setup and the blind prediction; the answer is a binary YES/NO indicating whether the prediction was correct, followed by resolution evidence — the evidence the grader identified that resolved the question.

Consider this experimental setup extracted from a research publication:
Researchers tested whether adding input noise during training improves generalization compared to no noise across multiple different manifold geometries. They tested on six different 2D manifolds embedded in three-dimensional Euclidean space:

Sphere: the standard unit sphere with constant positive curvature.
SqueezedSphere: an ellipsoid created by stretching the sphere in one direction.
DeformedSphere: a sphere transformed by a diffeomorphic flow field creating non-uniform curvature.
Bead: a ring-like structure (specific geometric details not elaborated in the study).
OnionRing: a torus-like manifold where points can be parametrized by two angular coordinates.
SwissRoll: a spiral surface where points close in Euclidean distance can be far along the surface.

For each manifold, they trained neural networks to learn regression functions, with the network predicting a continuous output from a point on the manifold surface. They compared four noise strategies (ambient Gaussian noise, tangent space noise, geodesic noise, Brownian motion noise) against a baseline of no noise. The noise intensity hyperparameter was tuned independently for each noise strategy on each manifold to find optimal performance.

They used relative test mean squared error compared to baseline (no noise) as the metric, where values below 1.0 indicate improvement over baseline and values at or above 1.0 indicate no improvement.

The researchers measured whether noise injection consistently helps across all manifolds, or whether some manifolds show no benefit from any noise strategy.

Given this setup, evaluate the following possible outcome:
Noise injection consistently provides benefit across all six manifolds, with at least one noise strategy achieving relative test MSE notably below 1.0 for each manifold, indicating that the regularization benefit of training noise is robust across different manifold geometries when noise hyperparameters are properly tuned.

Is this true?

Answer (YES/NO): NO